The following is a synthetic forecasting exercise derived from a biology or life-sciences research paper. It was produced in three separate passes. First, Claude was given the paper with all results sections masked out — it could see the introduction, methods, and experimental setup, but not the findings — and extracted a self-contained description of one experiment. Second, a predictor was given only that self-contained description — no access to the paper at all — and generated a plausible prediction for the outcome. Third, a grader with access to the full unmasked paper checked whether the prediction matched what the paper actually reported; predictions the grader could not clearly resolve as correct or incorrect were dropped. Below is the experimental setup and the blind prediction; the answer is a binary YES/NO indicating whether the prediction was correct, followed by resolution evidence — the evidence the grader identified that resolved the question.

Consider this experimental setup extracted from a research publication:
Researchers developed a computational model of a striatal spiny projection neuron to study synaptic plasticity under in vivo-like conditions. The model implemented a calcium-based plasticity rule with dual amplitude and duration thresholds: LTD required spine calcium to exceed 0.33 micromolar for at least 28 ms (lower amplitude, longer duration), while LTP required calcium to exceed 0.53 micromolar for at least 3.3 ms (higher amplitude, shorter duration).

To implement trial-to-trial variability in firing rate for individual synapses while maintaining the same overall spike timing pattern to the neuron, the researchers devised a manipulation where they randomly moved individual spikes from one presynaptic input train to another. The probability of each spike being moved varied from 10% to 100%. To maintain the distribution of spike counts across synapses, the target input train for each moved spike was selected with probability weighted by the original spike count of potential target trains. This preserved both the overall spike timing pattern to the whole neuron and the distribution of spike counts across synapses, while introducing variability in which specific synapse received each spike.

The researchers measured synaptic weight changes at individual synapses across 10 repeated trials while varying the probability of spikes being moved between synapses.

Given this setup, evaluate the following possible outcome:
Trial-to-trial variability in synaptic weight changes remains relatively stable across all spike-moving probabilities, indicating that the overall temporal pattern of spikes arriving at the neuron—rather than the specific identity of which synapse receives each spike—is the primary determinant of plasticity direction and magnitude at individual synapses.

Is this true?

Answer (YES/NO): NO